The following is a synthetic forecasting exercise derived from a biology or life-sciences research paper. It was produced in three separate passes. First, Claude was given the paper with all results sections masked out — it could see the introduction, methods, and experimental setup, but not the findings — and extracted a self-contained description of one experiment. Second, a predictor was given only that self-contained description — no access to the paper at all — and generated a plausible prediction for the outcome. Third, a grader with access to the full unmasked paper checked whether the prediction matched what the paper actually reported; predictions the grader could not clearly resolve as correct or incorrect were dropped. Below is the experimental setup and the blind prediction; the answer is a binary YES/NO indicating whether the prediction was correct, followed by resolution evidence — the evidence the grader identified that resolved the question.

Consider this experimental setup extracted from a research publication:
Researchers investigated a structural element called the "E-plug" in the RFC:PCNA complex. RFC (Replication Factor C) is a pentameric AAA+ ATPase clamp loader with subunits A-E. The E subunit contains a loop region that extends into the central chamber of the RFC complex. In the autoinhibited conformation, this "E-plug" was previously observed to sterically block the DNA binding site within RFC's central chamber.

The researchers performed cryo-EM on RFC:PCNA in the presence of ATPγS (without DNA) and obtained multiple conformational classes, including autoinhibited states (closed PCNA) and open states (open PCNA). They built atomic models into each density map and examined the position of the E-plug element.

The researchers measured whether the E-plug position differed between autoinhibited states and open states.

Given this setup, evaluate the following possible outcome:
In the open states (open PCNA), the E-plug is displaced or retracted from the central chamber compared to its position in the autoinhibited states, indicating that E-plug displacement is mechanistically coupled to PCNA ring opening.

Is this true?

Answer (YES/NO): YES